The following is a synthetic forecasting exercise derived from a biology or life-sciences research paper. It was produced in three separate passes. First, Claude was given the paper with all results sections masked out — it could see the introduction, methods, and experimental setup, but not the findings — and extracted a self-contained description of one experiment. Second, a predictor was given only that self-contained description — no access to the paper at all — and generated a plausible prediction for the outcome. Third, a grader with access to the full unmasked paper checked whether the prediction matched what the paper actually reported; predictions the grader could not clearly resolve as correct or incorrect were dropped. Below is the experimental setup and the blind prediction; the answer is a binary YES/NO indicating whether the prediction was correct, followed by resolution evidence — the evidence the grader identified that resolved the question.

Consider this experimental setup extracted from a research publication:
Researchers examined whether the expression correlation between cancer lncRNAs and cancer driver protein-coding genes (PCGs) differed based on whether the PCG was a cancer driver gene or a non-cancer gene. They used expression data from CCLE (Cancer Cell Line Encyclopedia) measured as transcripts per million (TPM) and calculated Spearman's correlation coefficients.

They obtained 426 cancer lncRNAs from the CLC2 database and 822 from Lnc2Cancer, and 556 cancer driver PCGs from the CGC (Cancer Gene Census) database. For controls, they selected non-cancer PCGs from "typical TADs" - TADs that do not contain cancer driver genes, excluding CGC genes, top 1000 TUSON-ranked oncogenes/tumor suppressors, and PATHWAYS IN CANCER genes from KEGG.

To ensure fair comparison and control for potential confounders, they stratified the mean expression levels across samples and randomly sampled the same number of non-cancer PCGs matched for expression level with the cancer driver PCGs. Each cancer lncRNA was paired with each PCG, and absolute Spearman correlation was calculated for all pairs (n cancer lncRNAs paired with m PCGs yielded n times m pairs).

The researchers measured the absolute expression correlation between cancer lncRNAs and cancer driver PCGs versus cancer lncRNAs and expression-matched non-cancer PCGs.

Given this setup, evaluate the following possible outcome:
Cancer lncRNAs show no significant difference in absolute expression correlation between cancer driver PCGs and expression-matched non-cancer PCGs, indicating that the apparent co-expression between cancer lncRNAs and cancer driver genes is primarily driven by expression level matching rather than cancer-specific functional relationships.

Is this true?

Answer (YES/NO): NO